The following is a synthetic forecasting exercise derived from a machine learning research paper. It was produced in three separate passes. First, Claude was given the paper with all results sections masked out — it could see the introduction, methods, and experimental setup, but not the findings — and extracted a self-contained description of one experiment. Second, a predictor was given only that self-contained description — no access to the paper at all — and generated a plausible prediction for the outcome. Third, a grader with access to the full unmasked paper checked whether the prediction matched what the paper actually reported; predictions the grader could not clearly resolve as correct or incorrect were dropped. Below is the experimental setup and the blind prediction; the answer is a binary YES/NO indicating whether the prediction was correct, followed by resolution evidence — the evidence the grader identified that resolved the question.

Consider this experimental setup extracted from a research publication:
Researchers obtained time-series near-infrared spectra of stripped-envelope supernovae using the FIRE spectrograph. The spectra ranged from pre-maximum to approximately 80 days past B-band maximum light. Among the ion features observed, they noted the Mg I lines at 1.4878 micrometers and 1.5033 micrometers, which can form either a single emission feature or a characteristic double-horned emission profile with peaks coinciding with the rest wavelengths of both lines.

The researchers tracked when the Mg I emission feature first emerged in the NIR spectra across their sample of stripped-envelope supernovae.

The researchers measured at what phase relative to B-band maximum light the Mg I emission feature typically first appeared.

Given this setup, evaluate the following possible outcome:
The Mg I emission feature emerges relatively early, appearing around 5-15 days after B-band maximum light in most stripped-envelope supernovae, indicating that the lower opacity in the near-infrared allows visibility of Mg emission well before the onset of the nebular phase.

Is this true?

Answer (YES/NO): NO